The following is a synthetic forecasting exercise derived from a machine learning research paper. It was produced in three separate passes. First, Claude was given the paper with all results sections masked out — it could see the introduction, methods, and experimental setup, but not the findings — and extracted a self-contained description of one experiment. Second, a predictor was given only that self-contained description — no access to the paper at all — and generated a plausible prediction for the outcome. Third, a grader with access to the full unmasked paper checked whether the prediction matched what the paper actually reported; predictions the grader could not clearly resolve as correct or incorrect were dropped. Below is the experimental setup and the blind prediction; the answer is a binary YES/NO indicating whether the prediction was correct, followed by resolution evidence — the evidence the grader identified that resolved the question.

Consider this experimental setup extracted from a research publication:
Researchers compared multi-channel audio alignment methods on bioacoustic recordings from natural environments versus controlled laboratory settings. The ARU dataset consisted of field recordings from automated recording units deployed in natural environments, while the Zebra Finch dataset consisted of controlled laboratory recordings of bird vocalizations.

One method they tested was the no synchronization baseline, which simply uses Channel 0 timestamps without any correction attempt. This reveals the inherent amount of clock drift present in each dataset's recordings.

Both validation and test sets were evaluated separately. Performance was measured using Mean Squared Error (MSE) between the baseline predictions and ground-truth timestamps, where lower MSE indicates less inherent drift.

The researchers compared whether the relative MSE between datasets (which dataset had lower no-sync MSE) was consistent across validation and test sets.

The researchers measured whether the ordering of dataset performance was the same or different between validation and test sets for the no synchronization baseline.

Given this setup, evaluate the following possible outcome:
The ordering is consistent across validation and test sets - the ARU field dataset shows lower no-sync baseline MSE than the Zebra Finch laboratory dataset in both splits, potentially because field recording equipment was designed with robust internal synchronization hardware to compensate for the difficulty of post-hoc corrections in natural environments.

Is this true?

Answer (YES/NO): YES